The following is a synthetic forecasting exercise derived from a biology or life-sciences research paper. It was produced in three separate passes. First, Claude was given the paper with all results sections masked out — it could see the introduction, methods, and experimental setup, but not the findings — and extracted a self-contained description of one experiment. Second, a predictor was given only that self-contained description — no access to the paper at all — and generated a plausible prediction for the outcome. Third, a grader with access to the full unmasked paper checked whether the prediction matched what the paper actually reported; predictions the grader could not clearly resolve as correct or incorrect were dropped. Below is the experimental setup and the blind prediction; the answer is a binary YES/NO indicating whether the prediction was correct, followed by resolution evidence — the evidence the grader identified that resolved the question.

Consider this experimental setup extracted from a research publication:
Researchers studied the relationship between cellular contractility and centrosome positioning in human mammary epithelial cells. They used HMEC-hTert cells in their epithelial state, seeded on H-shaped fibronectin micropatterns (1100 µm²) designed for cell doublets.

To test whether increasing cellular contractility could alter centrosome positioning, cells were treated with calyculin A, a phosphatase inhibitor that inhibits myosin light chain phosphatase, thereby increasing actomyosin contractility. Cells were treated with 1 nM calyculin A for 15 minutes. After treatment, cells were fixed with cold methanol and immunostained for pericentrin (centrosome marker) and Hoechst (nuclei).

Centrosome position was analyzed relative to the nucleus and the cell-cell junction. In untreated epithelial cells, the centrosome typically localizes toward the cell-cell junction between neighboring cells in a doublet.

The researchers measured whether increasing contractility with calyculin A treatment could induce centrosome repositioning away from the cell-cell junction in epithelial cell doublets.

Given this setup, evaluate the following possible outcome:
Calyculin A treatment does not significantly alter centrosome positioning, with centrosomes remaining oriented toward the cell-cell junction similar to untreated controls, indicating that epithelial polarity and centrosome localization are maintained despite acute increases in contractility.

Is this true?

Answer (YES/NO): NO